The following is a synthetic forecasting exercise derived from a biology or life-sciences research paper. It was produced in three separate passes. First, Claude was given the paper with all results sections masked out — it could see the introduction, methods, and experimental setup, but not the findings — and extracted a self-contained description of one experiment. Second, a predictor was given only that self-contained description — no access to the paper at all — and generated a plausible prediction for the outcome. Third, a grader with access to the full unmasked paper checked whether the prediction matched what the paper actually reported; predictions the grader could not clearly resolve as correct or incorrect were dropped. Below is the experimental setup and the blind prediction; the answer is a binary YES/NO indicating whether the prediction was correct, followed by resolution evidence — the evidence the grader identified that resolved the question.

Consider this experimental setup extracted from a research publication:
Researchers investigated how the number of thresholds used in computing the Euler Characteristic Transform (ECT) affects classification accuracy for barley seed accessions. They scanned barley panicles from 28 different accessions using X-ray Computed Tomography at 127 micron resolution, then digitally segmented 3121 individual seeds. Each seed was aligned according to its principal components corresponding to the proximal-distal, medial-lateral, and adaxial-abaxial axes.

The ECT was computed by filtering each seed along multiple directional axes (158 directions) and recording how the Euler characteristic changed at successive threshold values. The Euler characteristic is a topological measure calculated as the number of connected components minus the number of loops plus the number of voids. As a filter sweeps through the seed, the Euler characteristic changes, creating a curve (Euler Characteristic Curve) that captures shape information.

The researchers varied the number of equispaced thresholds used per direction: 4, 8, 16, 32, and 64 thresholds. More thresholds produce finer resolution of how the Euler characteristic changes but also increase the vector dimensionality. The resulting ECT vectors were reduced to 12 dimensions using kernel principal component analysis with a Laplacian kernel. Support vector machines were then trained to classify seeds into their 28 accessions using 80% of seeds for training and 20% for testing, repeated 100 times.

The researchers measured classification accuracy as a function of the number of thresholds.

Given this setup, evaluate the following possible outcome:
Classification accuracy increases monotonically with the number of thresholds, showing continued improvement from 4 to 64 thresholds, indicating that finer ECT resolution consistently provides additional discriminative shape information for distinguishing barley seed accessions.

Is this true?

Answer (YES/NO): NO